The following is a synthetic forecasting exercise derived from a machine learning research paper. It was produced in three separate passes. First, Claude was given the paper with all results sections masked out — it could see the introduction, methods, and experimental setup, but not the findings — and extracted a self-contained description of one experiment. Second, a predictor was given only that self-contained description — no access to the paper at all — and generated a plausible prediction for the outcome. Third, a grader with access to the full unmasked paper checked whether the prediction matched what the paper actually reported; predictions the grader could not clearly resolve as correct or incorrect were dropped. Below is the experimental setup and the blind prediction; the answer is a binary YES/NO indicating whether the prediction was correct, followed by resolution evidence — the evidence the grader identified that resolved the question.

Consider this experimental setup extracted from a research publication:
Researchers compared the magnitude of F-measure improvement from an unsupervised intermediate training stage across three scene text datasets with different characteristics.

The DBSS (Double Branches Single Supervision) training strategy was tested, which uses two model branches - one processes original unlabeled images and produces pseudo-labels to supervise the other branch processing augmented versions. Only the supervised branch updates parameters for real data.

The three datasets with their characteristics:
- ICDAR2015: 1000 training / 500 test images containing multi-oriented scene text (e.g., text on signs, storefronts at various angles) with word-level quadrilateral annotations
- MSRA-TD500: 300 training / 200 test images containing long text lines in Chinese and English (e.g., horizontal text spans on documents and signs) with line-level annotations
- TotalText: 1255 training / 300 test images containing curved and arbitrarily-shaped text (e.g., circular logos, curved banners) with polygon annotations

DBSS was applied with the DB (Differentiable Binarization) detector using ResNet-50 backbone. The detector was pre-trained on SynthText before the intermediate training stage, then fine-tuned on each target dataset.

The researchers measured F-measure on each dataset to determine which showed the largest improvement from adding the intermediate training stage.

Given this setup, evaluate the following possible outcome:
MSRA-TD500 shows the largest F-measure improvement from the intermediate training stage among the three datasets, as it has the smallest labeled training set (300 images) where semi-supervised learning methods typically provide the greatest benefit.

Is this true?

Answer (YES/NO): YES